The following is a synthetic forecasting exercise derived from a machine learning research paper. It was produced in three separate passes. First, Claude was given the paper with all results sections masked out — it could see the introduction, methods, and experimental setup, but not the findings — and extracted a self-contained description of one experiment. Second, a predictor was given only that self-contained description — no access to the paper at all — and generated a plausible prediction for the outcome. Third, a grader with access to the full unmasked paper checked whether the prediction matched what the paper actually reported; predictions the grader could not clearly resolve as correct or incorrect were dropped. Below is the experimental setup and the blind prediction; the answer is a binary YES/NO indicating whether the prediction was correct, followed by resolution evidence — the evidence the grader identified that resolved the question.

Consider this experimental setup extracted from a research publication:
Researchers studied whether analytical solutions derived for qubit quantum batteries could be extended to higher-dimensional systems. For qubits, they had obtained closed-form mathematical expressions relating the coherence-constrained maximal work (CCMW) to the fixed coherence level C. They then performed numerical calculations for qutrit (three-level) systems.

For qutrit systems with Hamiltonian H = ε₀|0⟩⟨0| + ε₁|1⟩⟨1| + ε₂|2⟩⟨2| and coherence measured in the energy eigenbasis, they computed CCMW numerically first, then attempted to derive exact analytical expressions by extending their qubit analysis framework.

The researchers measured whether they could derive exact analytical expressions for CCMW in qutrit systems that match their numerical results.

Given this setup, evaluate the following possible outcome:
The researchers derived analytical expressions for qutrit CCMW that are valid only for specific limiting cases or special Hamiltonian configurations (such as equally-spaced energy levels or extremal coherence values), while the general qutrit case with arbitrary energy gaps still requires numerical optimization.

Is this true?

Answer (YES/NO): NO